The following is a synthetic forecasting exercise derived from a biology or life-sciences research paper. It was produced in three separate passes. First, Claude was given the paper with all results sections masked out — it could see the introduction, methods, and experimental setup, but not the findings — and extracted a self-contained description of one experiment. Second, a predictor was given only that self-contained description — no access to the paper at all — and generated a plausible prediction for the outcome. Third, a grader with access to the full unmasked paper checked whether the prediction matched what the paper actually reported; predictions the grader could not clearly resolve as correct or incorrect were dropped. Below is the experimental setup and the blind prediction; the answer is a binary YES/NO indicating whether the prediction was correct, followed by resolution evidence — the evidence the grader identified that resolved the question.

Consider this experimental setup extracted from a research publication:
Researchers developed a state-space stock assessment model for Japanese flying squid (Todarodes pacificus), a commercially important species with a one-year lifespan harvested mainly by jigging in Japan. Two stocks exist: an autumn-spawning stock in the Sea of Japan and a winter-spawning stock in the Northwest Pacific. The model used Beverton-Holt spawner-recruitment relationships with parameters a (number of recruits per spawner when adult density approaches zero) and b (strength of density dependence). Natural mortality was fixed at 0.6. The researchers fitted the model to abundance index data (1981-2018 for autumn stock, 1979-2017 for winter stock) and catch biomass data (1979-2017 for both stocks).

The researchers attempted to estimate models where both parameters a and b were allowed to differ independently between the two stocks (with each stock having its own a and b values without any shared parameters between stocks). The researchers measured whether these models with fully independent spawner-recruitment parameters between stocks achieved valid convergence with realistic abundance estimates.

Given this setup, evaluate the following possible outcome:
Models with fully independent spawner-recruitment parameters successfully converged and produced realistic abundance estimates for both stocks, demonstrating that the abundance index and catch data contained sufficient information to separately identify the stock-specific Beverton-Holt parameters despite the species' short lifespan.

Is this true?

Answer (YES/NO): NO